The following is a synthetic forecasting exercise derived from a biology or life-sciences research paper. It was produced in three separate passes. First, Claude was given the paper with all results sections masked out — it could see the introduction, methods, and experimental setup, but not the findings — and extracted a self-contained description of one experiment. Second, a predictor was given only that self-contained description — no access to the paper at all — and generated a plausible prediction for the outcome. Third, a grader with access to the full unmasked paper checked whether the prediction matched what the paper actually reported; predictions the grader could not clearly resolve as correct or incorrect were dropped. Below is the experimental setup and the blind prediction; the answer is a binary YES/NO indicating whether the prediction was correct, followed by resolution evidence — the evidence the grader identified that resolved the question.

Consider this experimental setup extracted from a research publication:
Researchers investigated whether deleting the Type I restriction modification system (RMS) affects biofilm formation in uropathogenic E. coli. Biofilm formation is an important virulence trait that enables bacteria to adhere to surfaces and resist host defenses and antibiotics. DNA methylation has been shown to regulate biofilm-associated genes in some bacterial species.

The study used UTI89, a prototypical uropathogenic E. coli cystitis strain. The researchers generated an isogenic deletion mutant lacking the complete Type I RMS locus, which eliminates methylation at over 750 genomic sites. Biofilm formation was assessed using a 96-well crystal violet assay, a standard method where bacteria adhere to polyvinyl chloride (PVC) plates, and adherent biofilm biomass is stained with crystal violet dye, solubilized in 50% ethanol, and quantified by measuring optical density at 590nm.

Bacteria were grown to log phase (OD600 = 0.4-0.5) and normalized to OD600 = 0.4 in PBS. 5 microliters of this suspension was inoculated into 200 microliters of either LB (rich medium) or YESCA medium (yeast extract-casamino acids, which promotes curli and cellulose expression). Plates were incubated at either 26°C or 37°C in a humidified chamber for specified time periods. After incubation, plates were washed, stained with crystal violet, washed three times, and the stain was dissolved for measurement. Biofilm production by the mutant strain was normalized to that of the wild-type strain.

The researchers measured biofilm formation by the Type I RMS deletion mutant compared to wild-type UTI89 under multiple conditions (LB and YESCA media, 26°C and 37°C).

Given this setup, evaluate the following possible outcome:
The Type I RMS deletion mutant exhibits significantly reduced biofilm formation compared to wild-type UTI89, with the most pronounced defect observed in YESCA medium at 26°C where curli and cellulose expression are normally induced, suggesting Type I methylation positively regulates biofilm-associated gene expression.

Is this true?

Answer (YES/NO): NO